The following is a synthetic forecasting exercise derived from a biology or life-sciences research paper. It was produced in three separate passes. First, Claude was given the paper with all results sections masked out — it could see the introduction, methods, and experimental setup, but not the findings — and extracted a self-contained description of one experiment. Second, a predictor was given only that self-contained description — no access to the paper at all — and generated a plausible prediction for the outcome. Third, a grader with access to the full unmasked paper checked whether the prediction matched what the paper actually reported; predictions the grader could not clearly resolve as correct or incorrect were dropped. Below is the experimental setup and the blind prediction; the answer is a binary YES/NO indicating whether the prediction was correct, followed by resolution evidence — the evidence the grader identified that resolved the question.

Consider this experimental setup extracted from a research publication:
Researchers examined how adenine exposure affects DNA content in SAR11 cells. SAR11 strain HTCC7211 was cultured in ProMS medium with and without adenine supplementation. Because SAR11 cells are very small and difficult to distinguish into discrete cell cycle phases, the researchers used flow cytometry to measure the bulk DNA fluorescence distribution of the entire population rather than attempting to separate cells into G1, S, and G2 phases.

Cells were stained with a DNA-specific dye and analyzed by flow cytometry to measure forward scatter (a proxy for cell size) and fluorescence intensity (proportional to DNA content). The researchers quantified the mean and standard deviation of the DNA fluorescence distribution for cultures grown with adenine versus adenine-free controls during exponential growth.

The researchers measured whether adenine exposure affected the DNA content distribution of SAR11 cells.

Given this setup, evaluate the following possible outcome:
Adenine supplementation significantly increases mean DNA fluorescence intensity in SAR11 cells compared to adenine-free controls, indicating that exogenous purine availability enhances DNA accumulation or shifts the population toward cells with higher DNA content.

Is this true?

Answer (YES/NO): NO